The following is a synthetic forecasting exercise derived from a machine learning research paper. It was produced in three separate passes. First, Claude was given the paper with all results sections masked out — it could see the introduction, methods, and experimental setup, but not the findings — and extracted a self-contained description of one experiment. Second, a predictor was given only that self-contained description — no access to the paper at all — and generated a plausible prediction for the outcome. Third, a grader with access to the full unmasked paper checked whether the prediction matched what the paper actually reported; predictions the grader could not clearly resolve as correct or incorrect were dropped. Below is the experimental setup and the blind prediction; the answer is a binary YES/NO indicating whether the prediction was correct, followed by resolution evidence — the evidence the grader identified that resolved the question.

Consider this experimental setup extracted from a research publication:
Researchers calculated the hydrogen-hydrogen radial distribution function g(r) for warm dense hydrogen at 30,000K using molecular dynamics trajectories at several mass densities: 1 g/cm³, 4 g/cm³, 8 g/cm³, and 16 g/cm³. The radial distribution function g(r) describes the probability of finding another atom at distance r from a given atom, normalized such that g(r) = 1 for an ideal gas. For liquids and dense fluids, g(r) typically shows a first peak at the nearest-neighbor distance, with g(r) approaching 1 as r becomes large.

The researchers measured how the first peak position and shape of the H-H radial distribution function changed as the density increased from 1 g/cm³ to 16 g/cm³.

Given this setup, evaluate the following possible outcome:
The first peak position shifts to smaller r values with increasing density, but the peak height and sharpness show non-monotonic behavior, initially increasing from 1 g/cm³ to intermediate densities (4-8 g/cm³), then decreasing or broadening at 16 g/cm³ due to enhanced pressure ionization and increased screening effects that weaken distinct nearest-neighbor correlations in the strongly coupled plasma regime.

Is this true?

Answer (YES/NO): NO